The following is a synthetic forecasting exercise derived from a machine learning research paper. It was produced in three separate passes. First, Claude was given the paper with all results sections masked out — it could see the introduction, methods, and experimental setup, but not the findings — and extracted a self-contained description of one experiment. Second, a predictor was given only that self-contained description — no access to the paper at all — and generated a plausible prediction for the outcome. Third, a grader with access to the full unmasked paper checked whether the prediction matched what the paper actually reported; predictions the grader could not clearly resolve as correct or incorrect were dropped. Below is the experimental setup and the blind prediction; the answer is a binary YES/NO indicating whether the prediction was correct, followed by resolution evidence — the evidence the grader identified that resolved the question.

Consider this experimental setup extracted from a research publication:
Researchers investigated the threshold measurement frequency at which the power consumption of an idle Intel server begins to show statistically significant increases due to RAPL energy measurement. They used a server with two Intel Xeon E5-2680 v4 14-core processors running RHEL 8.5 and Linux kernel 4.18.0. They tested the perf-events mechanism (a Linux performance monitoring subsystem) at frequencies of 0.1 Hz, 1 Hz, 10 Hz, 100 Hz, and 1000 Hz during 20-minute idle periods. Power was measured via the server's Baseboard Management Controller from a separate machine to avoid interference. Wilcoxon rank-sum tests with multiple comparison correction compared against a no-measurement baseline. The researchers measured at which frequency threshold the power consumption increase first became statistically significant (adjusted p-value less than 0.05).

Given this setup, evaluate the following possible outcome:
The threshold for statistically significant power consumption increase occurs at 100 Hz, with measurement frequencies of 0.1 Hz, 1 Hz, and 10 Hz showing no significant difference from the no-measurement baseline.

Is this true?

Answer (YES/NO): YES